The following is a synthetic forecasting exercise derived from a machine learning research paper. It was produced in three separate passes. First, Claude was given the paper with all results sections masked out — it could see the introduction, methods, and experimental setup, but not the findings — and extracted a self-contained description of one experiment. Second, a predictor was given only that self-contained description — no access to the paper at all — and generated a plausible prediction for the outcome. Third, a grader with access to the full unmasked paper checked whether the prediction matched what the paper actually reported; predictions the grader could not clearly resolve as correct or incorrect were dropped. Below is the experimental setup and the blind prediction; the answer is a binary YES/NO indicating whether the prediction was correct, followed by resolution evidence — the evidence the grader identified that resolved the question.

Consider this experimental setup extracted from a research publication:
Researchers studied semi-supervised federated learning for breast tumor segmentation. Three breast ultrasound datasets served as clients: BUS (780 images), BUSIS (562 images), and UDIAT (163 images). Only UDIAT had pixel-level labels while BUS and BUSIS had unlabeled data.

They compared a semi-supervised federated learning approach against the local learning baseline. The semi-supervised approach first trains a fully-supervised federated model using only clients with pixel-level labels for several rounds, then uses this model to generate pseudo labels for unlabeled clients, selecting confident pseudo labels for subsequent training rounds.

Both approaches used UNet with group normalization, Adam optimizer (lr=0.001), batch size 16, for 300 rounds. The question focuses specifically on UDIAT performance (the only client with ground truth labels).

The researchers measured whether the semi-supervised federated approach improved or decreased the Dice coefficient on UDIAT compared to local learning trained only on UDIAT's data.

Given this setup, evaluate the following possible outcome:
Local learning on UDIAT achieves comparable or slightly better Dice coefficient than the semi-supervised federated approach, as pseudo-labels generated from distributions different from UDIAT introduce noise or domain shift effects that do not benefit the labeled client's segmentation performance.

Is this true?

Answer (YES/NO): YES